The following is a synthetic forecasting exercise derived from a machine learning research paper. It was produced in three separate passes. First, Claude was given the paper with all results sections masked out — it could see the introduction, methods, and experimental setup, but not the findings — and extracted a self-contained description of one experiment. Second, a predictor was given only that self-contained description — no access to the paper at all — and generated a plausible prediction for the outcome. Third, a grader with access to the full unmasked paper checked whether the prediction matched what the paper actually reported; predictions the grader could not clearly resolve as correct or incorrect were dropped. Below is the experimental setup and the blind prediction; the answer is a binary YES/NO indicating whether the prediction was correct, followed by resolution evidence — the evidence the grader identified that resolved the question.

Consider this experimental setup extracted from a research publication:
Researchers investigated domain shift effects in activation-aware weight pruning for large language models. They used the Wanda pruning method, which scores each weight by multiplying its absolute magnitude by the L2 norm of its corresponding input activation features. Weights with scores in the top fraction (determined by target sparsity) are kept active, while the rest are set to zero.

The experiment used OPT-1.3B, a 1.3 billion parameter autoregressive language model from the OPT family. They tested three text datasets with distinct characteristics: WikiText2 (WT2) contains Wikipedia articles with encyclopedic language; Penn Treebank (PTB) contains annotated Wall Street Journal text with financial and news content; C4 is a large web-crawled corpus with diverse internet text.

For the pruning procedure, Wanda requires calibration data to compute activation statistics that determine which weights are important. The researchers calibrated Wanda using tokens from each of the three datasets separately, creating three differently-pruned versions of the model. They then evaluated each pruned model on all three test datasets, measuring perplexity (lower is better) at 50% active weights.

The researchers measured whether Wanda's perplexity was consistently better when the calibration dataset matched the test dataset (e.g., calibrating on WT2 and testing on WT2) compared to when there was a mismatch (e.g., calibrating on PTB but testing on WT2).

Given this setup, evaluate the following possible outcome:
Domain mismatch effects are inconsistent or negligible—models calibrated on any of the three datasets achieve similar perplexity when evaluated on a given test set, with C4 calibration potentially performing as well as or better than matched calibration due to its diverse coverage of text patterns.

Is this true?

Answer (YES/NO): NO